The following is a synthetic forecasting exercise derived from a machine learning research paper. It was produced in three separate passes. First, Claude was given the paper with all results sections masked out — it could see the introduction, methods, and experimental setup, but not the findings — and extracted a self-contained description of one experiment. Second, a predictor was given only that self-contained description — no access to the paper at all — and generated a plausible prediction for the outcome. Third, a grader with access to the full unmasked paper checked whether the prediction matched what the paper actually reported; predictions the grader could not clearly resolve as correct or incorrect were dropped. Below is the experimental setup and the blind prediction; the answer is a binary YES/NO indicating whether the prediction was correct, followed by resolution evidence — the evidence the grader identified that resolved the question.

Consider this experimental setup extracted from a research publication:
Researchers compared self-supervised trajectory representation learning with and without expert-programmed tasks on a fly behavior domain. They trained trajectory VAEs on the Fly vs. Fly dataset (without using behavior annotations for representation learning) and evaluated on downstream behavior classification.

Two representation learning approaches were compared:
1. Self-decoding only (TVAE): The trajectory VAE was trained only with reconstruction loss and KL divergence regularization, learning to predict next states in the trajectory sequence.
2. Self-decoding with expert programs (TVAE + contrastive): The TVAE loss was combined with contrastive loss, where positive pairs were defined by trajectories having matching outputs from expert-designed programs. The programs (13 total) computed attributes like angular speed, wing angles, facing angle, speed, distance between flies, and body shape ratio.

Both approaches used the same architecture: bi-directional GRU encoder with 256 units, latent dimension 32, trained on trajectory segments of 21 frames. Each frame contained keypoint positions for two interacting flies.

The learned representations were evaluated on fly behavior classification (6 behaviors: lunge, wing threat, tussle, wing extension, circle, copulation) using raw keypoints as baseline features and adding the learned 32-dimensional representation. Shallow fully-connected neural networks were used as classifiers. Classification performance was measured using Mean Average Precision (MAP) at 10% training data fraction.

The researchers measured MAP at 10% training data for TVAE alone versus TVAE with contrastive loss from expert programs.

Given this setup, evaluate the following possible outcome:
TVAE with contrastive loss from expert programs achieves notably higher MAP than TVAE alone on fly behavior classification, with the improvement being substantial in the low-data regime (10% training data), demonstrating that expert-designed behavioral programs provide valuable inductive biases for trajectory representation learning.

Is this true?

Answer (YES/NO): YES